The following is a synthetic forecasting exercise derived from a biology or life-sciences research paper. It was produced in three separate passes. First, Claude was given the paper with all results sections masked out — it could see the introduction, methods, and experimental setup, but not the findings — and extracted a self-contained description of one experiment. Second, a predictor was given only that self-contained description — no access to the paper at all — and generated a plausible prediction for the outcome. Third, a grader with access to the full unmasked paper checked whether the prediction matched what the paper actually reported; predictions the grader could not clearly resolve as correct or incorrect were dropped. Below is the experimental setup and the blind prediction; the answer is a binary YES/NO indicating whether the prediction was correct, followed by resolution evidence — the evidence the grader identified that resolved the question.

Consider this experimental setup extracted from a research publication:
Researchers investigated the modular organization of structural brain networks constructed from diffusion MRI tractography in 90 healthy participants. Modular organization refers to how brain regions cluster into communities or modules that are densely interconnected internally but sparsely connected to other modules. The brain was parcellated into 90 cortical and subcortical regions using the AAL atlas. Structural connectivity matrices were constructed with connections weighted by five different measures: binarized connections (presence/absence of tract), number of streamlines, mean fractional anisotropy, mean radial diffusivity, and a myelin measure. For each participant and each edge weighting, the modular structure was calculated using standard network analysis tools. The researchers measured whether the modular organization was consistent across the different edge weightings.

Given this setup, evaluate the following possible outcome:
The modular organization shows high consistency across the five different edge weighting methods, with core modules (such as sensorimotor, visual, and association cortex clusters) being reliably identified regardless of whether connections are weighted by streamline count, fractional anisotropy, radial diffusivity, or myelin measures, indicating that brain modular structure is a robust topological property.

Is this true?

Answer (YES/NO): NO